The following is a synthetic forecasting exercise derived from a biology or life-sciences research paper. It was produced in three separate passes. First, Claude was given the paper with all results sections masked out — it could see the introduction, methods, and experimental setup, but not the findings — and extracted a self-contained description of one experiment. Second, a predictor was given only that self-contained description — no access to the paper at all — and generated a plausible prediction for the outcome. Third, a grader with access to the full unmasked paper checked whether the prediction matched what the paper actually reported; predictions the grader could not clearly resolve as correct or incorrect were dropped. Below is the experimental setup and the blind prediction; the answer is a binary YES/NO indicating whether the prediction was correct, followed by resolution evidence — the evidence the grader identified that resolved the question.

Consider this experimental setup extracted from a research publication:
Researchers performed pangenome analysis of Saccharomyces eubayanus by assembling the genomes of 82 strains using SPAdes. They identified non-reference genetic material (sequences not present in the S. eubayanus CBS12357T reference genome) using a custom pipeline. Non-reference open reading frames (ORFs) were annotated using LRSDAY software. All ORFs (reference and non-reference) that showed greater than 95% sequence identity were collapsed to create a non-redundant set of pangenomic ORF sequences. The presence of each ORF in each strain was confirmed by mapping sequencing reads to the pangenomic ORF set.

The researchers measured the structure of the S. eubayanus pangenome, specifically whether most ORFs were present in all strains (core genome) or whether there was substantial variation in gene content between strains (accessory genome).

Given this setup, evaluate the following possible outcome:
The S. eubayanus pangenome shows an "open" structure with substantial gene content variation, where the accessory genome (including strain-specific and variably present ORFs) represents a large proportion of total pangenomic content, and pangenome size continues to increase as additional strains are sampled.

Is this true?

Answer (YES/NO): NO